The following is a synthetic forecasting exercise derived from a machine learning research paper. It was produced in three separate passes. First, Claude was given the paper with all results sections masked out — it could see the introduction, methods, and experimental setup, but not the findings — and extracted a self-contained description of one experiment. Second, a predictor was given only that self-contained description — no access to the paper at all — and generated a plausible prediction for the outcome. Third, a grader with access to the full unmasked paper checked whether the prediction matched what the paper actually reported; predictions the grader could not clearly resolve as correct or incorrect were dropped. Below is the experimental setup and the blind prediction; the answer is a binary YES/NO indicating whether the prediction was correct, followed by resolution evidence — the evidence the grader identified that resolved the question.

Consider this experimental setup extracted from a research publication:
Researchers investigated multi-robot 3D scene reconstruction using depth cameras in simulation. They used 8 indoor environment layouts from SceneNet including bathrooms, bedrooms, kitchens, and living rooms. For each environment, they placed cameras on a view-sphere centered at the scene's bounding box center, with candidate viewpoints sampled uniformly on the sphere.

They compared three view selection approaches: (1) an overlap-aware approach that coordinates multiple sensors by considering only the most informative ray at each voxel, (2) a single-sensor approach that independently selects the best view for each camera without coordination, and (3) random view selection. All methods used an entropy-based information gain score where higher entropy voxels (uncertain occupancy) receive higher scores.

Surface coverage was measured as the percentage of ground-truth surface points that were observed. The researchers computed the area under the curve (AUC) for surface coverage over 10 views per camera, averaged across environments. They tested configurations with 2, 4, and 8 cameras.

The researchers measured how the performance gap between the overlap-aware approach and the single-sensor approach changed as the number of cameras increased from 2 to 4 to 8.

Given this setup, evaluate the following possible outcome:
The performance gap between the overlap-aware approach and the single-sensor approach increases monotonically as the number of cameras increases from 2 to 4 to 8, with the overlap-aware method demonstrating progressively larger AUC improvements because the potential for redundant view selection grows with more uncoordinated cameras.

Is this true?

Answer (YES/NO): NO